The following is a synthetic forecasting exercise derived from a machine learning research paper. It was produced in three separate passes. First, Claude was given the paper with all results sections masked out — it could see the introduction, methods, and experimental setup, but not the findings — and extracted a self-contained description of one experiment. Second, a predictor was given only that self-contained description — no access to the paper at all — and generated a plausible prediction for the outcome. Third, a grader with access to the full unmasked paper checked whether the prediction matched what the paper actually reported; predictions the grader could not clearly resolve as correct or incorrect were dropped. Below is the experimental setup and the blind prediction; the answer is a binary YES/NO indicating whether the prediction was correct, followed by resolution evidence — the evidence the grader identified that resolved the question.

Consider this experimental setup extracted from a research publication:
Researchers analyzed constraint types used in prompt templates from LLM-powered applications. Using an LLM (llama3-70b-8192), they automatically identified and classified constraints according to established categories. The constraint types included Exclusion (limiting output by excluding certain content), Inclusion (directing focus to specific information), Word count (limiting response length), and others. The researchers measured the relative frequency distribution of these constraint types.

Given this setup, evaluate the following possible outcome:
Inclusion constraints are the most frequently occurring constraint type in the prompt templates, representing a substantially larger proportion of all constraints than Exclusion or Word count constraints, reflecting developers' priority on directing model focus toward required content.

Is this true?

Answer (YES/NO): NO